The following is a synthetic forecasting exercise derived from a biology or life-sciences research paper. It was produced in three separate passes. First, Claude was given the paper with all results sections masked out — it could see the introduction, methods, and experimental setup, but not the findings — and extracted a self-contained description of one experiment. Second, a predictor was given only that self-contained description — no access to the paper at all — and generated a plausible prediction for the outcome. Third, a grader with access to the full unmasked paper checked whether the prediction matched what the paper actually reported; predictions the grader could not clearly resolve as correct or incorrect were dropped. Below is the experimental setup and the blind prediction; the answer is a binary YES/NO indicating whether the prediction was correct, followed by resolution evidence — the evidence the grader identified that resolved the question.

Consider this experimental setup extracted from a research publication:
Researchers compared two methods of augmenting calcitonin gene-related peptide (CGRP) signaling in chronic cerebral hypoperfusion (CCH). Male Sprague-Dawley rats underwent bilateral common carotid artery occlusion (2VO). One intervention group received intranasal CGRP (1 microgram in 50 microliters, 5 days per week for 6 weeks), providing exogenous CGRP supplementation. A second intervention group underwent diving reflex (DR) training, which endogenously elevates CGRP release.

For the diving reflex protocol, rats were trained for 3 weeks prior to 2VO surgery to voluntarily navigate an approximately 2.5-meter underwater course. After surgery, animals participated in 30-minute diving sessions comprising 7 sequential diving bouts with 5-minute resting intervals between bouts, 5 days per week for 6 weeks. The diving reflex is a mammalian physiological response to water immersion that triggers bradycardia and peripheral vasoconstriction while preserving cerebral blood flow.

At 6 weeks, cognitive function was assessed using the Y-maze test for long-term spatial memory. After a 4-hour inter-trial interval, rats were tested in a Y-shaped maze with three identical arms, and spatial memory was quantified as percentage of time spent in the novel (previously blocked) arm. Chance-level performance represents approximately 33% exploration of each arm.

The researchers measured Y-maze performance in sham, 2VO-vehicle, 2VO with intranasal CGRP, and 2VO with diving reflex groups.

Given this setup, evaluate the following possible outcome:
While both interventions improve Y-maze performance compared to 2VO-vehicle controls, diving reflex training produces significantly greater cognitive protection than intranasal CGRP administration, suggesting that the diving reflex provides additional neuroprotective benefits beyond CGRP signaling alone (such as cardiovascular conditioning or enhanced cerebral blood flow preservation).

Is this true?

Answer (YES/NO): NO